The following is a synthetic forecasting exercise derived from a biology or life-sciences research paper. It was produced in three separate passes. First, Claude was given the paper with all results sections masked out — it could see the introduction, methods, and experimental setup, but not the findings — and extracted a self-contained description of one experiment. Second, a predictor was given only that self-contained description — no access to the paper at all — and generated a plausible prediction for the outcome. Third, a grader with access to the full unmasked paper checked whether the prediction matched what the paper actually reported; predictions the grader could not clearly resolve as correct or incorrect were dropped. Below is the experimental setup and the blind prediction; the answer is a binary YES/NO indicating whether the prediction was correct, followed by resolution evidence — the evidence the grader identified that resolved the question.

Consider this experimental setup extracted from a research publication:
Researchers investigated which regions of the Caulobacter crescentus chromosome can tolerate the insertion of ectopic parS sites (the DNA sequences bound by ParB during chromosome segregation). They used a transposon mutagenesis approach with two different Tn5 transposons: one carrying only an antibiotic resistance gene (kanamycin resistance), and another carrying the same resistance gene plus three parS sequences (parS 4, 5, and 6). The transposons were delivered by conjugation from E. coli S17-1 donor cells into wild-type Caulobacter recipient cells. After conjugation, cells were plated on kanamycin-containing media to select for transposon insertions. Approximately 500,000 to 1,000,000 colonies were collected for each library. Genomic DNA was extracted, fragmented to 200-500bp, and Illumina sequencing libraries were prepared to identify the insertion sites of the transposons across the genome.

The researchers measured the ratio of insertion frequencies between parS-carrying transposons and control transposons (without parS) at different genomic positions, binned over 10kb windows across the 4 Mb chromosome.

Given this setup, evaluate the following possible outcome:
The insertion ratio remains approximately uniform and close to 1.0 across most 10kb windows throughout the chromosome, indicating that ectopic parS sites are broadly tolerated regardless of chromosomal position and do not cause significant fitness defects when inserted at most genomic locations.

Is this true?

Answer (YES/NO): NO